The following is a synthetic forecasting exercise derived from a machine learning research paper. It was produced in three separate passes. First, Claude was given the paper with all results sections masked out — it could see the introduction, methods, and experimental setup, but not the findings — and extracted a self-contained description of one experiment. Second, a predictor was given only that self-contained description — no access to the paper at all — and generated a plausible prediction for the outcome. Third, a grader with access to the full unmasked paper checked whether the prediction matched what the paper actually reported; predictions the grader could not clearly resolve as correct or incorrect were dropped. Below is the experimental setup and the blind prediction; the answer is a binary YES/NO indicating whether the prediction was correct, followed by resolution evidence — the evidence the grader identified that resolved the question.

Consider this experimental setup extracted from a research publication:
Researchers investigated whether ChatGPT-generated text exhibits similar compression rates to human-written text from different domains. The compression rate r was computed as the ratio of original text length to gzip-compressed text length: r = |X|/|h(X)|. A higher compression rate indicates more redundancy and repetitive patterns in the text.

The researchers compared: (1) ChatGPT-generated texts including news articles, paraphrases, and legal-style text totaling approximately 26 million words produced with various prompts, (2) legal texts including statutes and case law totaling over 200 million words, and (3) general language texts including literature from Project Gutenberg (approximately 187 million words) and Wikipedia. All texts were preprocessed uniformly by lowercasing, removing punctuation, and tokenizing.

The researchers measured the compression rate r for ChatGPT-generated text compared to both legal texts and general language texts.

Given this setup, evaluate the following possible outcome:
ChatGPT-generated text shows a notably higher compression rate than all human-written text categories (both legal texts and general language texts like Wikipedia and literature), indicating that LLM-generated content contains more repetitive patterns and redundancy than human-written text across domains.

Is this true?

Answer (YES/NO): NO